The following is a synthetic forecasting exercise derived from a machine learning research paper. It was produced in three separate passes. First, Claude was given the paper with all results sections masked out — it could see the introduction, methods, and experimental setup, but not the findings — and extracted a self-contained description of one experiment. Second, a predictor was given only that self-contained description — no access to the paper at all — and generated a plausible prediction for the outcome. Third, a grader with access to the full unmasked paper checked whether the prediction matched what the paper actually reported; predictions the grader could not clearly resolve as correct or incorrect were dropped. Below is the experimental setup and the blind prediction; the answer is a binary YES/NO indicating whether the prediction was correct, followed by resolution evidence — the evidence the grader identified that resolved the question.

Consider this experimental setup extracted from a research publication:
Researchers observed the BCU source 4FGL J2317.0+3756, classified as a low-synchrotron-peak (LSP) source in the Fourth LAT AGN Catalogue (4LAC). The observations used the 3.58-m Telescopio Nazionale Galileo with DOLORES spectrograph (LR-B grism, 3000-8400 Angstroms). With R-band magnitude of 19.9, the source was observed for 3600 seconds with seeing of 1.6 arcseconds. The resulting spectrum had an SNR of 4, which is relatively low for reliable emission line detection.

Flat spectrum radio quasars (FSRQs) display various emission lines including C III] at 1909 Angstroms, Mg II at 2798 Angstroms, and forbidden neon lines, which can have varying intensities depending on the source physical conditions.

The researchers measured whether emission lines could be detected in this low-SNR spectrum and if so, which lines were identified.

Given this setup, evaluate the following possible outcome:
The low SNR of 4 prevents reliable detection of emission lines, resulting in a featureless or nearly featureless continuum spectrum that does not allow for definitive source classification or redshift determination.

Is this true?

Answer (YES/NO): NO